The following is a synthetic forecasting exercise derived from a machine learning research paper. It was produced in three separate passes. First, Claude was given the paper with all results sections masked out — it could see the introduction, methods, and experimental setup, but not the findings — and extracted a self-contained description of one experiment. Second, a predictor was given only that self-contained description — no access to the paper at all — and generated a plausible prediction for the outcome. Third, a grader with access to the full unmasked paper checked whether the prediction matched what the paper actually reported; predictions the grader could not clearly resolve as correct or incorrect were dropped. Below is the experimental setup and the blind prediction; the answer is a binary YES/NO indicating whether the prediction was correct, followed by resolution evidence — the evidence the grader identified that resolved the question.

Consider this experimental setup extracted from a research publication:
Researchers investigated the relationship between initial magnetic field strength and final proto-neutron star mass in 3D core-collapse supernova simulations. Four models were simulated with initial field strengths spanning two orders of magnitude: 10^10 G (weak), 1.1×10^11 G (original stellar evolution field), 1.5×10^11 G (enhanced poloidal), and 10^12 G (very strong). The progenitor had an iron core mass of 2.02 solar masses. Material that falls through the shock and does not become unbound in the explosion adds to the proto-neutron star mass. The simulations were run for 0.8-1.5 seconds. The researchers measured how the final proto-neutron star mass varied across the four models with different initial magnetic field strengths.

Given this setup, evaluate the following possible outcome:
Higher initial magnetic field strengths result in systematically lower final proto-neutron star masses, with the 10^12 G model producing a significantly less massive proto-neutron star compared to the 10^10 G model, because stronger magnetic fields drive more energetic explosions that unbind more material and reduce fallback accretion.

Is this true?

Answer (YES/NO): YES